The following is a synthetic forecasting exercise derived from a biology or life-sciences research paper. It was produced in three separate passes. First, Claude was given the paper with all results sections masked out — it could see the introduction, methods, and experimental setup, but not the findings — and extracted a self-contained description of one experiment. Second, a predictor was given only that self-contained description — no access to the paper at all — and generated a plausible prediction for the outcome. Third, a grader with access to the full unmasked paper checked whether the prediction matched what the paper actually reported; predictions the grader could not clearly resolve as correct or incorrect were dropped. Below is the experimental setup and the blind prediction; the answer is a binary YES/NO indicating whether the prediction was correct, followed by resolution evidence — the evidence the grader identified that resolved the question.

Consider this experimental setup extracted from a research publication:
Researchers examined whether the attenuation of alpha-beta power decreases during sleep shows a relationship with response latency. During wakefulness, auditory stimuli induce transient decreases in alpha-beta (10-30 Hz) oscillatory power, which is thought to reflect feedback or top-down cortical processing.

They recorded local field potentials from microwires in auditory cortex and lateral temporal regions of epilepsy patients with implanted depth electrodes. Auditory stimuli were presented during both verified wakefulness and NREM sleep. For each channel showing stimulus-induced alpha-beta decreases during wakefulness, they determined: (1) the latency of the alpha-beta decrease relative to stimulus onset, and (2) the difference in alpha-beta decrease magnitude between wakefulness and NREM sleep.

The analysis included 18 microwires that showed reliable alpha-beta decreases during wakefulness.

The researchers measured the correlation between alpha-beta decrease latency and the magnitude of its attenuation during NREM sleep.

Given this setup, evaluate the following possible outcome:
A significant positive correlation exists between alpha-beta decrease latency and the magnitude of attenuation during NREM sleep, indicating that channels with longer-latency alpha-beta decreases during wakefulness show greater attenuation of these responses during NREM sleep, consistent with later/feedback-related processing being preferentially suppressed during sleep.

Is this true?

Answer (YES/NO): YES